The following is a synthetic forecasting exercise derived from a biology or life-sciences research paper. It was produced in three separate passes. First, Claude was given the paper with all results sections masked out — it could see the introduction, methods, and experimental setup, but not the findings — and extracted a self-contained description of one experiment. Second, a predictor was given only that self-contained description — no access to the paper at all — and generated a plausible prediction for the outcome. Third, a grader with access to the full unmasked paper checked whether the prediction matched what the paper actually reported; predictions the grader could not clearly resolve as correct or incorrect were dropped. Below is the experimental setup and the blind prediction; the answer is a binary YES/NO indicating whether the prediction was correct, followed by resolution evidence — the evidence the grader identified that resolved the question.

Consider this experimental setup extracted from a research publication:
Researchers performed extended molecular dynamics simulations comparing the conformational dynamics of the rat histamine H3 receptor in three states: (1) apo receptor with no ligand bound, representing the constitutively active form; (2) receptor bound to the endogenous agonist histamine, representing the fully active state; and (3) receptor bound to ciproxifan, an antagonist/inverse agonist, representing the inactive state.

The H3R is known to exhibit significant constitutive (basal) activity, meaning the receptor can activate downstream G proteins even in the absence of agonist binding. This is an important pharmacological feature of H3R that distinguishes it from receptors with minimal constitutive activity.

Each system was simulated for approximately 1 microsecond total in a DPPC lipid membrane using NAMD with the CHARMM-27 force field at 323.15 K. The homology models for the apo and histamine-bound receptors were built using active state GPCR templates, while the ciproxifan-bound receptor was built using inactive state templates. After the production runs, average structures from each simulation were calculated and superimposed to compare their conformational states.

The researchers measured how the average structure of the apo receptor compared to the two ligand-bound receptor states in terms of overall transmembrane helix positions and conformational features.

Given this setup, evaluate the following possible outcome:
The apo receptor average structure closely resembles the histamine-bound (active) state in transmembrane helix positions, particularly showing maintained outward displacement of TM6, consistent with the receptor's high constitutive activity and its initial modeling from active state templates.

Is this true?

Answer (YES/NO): YES